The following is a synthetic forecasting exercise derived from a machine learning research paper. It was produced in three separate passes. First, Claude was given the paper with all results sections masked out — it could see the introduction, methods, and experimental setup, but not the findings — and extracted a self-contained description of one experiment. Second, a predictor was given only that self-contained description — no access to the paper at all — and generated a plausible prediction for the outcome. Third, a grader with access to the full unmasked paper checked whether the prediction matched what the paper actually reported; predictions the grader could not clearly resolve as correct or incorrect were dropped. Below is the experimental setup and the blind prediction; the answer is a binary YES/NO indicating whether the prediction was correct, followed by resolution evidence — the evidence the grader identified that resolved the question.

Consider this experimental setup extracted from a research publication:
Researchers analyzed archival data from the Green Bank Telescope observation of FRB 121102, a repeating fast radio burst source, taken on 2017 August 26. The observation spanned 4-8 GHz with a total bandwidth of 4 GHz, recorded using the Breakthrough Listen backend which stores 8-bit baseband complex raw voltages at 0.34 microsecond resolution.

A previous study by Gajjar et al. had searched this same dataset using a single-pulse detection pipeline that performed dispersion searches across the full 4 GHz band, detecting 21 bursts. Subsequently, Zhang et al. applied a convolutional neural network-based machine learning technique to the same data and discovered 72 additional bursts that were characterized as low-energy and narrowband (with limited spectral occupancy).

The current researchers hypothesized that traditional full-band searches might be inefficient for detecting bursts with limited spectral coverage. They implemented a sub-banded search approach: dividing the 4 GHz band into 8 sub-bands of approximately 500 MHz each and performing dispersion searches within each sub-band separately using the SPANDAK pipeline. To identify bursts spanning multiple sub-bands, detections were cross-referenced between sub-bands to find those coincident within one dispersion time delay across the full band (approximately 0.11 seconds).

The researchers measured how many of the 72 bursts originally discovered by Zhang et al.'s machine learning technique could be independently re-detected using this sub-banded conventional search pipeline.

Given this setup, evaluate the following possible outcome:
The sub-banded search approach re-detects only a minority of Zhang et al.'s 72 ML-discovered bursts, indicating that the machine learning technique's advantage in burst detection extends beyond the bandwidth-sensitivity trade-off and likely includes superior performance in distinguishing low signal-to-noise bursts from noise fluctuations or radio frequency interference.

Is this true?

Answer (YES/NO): YES